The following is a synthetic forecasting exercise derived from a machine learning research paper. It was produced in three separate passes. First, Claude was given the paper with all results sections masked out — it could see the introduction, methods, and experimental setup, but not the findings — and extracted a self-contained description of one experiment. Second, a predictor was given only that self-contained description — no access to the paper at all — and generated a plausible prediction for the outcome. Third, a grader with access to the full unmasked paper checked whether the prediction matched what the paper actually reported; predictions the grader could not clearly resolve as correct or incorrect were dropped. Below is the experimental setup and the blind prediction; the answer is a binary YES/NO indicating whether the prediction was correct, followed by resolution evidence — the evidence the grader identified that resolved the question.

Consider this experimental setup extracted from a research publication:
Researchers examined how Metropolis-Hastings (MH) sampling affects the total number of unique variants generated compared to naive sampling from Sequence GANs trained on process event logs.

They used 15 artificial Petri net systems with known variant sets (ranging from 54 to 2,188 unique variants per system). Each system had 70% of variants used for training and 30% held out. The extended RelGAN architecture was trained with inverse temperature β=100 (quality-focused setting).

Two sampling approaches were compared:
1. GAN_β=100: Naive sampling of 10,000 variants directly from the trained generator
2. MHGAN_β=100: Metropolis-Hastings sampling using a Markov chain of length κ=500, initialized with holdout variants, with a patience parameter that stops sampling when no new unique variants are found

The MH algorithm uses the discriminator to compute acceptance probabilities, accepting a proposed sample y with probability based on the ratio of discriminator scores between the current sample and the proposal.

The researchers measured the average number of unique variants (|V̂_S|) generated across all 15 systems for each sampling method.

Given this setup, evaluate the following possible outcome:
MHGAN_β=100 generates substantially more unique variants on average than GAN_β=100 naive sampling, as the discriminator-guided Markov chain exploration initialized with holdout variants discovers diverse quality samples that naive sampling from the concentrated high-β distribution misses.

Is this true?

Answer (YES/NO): NO